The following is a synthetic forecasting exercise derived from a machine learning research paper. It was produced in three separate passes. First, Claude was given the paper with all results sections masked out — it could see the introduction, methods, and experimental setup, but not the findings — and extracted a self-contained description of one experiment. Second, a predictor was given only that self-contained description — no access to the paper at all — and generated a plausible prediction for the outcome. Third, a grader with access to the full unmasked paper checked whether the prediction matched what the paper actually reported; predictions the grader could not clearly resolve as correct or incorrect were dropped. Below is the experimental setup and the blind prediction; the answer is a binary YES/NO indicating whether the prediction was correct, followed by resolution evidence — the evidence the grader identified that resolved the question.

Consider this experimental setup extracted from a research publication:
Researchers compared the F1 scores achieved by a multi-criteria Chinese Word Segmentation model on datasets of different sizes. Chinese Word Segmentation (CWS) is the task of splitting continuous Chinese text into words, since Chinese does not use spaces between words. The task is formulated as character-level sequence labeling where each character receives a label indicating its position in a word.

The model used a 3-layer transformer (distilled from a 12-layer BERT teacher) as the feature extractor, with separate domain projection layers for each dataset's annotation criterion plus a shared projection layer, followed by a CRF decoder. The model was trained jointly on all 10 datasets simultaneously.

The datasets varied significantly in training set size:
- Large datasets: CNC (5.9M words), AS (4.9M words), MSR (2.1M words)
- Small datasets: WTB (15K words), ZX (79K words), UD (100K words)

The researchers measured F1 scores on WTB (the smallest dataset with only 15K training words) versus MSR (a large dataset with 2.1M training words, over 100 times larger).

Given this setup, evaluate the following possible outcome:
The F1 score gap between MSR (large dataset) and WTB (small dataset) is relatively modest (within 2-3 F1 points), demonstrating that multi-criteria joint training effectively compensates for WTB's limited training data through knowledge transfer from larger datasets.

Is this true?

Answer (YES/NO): NO